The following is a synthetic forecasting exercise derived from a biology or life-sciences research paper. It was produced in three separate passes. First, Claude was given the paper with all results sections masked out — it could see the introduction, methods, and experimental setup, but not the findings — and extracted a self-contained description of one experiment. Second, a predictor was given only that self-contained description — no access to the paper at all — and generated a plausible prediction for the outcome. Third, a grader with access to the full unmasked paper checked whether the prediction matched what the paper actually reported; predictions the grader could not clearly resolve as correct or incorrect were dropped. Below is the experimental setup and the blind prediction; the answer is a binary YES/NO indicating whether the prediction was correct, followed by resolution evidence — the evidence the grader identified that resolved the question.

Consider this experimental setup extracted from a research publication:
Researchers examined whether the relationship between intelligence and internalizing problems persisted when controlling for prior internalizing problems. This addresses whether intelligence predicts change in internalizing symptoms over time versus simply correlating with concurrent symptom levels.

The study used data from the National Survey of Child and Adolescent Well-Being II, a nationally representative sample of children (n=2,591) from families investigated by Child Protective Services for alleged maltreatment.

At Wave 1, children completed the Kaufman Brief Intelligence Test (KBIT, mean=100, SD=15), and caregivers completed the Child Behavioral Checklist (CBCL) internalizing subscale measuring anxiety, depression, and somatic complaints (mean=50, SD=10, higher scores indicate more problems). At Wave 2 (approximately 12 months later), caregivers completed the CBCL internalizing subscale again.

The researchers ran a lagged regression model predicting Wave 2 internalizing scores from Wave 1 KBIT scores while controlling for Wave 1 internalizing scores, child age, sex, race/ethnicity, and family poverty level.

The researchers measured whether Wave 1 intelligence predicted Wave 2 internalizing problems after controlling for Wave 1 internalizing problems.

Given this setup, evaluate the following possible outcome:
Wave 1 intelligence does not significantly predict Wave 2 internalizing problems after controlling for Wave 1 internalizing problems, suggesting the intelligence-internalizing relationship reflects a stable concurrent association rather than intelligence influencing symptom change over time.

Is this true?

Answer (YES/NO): NO